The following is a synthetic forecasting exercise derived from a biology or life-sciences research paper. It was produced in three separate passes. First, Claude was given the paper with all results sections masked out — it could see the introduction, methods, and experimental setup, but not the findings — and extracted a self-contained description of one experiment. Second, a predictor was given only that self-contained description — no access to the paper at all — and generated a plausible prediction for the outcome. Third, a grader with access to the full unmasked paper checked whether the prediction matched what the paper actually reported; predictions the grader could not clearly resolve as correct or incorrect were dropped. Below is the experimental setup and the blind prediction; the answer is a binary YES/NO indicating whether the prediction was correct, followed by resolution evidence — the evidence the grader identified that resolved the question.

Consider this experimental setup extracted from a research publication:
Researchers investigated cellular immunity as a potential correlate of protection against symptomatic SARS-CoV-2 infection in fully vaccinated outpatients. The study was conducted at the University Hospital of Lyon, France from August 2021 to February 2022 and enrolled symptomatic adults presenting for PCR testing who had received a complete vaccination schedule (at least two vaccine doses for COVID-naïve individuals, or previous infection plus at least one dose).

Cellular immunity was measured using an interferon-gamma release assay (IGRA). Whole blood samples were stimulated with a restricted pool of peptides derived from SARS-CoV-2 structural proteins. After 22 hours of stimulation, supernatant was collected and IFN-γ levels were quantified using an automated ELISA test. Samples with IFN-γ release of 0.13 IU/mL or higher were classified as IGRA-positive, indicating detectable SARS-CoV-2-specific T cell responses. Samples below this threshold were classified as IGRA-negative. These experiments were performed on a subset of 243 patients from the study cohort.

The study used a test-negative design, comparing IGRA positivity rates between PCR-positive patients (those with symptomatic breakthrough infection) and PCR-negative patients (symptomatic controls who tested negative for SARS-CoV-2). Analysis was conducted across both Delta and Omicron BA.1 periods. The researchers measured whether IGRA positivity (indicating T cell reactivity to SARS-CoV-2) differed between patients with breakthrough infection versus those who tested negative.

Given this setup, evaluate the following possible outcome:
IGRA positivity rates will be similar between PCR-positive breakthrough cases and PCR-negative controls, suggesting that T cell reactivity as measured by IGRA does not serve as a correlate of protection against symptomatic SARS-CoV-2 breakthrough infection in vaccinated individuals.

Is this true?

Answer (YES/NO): YES